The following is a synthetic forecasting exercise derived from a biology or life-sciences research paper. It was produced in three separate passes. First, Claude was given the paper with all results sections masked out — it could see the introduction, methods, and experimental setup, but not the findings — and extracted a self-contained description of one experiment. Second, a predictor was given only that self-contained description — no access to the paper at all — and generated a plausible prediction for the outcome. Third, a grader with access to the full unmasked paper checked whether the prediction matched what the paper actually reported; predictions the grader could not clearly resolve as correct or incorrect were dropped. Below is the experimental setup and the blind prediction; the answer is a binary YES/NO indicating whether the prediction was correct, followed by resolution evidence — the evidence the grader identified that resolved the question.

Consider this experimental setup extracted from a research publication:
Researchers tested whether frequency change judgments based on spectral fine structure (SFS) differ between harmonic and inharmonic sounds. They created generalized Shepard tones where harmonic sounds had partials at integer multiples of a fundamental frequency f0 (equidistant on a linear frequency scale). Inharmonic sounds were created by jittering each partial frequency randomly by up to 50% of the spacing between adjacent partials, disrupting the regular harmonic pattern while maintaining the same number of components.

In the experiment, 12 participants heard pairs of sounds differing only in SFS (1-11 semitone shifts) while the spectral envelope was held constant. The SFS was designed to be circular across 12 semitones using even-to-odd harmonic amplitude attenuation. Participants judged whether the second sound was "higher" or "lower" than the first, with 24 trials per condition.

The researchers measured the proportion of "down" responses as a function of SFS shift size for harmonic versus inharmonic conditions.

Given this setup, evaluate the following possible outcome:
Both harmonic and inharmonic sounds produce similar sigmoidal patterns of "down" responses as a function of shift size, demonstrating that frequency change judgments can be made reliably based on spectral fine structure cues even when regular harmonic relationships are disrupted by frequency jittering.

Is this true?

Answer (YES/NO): NO